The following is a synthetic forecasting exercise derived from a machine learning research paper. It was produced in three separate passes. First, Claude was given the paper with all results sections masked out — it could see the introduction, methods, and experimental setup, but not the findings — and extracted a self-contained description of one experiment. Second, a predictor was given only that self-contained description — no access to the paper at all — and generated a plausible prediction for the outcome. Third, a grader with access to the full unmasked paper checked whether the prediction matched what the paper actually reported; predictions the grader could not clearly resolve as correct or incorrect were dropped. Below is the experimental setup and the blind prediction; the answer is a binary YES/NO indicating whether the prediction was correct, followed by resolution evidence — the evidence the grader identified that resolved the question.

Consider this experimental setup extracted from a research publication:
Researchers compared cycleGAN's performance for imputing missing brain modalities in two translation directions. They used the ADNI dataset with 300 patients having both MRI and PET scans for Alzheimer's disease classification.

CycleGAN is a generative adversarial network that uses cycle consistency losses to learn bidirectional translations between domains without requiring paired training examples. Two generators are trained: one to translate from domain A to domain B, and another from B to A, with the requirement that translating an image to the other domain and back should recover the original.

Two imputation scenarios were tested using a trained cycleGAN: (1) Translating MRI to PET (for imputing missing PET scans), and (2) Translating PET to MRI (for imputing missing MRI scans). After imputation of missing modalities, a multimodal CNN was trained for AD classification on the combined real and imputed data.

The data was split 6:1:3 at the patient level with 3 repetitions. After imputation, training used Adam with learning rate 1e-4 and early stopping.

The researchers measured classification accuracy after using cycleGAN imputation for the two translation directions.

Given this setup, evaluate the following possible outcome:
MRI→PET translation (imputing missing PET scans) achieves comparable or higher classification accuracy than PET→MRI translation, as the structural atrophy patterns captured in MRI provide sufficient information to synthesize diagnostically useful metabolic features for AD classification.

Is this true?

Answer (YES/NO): YES